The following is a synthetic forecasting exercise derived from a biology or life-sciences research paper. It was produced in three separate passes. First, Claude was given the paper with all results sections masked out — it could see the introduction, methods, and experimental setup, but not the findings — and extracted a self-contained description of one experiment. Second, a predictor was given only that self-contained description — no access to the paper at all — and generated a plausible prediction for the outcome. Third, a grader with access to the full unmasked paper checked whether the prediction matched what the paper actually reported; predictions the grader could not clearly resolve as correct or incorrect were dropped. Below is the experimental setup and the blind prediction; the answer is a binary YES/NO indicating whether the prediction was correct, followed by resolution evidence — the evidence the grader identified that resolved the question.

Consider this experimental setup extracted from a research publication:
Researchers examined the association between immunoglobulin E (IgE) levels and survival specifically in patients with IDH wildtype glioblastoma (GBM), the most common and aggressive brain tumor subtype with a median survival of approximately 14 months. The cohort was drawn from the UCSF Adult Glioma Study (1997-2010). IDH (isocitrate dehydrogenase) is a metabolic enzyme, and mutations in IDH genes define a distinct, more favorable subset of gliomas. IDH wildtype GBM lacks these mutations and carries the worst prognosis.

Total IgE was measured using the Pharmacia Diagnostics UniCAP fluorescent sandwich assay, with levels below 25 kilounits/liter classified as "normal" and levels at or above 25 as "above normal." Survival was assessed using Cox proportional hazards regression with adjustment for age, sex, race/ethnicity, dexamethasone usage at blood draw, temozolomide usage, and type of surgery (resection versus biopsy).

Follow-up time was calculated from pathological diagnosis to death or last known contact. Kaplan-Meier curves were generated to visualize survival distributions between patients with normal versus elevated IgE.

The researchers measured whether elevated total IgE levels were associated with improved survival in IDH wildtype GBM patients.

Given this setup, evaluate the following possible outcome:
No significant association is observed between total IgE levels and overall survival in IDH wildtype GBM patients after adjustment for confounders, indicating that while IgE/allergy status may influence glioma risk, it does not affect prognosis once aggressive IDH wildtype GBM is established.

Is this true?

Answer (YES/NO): NO